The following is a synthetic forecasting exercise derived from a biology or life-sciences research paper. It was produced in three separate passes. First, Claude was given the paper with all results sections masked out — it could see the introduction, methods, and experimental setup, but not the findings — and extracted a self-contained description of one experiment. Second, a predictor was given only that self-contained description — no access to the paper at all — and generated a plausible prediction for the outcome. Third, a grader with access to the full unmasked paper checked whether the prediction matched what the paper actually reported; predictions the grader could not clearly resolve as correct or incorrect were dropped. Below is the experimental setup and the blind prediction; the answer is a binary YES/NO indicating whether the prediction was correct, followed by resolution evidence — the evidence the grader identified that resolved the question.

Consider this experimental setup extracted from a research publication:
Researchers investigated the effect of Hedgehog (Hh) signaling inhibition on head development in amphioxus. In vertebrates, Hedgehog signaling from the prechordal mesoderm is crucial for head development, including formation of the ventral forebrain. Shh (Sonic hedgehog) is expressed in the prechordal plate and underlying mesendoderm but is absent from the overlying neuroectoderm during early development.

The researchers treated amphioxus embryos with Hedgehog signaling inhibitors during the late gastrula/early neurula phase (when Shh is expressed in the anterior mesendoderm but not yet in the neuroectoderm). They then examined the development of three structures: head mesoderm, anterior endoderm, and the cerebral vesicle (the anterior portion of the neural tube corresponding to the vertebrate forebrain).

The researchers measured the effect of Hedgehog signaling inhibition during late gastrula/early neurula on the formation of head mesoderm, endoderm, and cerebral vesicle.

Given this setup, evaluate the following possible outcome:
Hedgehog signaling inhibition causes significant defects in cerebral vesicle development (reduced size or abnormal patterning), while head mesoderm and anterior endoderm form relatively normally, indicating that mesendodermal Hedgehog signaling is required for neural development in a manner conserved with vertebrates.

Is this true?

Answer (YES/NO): NO